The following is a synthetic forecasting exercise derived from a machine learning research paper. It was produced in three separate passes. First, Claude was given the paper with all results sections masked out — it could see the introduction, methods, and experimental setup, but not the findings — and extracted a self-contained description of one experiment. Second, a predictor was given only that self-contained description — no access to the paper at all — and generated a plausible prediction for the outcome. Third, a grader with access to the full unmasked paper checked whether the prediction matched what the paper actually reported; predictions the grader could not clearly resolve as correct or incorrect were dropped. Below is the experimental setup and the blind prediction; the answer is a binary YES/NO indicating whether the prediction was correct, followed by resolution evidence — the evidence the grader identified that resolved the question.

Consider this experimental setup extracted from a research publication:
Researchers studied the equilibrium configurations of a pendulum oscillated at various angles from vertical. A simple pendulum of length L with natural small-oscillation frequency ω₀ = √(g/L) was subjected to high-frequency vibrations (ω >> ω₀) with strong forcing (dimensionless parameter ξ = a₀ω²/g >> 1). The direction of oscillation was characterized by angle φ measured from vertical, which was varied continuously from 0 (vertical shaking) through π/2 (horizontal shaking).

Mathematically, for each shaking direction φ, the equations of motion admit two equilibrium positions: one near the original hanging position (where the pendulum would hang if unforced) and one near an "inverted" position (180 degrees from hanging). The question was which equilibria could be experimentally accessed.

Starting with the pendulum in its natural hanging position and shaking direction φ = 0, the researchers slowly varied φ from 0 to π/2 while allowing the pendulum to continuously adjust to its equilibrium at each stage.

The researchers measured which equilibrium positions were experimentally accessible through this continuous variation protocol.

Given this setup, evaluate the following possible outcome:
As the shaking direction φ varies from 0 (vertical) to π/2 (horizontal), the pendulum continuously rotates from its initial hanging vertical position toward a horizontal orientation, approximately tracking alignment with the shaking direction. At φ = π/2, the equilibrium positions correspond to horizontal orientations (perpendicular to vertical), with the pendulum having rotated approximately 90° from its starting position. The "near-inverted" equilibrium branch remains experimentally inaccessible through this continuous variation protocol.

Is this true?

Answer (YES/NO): YES